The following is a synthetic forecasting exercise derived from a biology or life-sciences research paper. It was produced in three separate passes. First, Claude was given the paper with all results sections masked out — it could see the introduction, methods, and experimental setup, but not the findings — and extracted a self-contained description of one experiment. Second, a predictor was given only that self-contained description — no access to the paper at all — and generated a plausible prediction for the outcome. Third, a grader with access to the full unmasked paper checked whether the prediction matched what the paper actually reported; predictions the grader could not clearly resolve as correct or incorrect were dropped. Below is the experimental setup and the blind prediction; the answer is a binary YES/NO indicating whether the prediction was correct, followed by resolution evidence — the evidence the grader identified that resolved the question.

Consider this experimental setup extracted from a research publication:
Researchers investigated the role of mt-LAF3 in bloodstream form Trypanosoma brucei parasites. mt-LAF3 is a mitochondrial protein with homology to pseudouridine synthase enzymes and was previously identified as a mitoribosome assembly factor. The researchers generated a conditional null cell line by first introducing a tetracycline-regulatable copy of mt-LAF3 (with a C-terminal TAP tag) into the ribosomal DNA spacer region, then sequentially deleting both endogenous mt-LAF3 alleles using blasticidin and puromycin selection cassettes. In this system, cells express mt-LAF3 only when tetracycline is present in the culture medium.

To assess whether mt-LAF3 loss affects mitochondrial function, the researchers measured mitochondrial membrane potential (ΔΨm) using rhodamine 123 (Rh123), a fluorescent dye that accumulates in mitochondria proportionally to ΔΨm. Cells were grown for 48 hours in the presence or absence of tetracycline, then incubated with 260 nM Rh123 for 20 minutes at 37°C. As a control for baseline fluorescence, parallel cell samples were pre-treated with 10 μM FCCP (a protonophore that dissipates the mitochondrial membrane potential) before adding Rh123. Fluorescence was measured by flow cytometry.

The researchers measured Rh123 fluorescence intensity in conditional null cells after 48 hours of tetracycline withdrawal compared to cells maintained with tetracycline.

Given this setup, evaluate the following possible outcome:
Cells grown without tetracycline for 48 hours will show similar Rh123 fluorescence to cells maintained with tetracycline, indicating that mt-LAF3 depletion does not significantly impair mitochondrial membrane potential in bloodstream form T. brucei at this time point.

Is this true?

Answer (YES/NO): NO